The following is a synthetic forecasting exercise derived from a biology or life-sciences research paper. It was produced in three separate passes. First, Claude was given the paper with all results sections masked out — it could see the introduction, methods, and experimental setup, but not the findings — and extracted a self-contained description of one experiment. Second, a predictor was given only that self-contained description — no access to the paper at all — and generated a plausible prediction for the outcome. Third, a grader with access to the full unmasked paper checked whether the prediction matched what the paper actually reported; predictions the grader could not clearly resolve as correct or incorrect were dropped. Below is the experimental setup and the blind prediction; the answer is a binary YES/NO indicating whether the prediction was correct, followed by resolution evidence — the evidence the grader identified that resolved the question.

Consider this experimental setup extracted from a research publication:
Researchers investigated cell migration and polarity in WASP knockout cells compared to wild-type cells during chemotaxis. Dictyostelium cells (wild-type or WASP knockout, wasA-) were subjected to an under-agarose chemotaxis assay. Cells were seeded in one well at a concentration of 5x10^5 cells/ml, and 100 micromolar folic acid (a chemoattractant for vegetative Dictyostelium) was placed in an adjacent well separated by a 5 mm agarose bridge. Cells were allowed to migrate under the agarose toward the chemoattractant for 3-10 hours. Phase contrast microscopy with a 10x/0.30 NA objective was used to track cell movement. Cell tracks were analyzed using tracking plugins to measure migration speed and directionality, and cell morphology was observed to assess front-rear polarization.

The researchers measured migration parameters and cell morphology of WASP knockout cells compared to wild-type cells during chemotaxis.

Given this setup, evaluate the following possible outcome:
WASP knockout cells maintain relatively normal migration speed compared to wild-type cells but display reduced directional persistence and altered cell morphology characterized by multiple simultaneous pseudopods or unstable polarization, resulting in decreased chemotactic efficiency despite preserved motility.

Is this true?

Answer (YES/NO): NO